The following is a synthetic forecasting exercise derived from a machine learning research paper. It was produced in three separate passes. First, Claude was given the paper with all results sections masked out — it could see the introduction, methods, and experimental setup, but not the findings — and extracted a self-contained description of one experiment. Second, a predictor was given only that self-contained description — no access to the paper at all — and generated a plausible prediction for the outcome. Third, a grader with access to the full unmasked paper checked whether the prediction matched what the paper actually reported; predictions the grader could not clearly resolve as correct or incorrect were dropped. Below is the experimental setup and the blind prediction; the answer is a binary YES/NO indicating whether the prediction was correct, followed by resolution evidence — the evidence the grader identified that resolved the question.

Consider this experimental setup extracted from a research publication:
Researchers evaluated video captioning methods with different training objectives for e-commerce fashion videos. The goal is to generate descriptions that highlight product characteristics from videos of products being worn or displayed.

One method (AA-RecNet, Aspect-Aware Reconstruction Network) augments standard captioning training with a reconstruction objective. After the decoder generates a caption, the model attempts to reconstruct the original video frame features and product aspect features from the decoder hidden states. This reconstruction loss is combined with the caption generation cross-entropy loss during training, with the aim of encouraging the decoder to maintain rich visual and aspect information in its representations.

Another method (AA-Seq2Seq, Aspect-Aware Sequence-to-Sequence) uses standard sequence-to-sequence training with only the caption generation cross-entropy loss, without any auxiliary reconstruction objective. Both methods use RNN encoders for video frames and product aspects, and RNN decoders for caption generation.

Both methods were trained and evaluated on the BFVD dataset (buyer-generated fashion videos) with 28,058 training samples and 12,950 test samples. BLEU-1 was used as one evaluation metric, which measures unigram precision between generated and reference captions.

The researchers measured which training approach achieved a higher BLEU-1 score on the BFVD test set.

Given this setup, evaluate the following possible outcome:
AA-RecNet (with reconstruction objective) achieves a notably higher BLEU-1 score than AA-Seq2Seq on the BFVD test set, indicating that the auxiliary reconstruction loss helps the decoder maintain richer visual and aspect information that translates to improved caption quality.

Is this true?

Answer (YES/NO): NO